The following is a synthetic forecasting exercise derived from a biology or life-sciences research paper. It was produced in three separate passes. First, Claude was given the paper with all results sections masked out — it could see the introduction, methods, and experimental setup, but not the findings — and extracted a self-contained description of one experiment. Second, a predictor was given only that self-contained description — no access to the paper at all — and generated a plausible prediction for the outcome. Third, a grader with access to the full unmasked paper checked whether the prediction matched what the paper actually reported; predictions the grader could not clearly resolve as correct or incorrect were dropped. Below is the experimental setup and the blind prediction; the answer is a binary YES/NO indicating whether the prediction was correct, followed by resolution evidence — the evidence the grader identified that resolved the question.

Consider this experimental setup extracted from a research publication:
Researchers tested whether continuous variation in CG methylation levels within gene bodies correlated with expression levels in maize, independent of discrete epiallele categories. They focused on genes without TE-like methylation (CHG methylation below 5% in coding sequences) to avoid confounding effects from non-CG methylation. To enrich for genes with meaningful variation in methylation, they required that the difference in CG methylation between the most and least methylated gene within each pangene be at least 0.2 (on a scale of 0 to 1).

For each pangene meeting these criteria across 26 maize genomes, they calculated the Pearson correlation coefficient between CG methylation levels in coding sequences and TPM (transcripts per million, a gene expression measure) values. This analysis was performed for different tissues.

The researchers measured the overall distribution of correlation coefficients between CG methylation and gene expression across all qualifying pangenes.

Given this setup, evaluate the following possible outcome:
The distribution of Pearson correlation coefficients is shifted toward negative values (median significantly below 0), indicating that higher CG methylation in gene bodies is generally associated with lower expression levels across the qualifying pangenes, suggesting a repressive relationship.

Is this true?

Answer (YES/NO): NO